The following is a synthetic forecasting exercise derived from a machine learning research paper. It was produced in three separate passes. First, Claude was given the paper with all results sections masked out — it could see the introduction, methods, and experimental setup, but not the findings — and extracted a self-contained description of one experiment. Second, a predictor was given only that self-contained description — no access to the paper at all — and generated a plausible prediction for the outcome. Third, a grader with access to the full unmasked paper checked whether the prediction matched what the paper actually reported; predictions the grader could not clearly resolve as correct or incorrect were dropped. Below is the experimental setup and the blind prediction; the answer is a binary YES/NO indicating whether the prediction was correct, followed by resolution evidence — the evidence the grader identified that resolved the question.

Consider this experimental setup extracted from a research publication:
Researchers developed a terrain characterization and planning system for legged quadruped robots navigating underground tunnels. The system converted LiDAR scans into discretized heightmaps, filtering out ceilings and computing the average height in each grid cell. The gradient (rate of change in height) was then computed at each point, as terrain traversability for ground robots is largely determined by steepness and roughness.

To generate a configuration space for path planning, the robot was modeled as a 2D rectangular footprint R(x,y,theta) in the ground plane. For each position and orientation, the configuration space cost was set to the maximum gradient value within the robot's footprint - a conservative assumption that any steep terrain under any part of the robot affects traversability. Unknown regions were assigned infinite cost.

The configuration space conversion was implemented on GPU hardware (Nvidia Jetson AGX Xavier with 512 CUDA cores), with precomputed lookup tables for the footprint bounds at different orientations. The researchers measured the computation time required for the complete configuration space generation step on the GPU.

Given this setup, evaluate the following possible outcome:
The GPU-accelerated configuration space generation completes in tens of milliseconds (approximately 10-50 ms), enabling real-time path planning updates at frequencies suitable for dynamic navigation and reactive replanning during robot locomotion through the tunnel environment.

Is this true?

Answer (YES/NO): YES